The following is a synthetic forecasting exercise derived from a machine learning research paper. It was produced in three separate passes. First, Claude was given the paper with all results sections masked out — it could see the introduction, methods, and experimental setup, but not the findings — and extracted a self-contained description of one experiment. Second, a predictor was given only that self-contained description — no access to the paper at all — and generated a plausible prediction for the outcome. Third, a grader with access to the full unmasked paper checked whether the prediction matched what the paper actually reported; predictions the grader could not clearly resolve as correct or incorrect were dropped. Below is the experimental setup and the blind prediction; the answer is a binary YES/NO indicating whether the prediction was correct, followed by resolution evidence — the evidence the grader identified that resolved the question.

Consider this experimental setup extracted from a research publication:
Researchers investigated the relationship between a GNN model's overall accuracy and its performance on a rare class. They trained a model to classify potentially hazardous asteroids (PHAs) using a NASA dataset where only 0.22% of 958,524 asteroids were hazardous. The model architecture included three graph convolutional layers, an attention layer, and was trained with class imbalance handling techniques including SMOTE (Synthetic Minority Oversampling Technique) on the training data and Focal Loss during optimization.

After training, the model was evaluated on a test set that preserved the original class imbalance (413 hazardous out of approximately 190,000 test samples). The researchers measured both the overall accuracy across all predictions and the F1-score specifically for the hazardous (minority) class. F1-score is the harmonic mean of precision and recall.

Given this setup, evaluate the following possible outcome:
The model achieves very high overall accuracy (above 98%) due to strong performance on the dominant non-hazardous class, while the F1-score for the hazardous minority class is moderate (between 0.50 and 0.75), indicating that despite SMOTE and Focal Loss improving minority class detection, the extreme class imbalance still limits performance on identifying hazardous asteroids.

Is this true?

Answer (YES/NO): NO